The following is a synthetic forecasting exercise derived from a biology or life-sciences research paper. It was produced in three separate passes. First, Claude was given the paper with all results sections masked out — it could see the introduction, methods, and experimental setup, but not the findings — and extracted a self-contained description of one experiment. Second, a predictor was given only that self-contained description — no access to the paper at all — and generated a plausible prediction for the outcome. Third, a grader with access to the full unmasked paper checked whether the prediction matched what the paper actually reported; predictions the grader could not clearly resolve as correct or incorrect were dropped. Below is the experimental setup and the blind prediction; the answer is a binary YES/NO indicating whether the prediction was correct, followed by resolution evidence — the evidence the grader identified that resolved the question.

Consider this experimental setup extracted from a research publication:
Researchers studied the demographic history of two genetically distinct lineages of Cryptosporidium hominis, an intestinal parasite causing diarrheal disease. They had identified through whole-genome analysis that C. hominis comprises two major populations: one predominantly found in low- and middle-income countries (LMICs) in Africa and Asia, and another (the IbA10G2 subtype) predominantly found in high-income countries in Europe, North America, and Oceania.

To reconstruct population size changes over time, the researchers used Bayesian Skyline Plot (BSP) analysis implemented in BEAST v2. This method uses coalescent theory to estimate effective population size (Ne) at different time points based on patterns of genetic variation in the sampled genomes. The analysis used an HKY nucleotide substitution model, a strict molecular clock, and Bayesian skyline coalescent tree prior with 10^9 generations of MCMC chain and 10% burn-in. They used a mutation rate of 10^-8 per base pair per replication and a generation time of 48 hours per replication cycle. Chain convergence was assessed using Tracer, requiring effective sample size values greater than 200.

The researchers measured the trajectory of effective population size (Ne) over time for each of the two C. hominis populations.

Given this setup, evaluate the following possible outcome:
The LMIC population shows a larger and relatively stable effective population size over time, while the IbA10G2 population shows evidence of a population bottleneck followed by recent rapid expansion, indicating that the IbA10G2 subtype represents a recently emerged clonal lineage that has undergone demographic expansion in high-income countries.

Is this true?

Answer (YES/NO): NO